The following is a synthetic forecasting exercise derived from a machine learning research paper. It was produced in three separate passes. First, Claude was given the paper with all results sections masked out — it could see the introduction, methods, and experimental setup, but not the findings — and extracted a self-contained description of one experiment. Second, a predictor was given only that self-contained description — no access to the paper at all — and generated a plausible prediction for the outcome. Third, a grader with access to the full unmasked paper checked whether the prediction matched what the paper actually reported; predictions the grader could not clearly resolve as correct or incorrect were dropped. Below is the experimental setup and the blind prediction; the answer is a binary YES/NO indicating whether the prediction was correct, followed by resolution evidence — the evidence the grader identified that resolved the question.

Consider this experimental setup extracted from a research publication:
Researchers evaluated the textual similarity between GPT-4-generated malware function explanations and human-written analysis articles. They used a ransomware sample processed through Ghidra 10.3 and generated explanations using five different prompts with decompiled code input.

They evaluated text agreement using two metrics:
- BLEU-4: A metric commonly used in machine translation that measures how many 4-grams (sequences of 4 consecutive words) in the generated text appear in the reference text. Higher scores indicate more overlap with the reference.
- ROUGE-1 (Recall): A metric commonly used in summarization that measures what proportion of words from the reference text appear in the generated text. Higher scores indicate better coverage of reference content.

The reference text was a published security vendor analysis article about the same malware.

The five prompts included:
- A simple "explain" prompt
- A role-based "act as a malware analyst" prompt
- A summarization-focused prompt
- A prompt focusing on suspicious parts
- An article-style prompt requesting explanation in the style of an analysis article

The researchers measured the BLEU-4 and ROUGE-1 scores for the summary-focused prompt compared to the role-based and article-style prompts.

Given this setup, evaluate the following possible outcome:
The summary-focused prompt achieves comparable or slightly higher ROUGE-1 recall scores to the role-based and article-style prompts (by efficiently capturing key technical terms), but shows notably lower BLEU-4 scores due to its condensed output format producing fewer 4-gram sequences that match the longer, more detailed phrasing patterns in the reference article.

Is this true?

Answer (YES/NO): NO